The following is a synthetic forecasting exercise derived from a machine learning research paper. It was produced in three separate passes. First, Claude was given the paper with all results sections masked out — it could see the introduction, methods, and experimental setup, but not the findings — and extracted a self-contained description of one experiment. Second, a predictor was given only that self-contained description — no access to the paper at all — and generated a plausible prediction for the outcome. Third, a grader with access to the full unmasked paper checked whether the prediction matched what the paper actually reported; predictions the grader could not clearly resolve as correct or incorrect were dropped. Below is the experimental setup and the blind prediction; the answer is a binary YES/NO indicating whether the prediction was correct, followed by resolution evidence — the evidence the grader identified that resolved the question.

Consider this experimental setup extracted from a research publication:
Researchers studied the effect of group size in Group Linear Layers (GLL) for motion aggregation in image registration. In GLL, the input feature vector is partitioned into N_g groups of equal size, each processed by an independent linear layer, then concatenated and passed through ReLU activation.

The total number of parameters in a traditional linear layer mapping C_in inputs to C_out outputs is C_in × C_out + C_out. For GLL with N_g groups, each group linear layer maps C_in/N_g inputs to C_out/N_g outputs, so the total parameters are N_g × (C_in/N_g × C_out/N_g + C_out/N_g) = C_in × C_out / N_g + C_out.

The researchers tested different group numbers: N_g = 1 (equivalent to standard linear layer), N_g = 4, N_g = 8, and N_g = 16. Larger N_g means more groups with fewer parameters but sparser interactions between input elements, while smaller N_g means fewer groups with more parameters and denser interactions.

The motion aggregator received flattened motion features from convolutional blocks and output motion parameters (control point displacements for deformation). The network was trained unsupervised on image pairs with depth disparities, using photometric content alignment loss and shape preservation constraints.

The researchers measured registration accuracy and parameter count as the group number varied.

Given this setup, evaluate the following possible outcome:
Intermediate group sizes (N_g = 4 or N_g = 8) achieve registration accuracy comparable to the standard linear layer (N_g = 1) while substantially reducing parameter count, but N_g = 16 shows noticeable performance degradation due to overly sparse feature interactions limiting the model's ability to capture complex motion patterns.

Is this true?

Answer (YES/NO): NO